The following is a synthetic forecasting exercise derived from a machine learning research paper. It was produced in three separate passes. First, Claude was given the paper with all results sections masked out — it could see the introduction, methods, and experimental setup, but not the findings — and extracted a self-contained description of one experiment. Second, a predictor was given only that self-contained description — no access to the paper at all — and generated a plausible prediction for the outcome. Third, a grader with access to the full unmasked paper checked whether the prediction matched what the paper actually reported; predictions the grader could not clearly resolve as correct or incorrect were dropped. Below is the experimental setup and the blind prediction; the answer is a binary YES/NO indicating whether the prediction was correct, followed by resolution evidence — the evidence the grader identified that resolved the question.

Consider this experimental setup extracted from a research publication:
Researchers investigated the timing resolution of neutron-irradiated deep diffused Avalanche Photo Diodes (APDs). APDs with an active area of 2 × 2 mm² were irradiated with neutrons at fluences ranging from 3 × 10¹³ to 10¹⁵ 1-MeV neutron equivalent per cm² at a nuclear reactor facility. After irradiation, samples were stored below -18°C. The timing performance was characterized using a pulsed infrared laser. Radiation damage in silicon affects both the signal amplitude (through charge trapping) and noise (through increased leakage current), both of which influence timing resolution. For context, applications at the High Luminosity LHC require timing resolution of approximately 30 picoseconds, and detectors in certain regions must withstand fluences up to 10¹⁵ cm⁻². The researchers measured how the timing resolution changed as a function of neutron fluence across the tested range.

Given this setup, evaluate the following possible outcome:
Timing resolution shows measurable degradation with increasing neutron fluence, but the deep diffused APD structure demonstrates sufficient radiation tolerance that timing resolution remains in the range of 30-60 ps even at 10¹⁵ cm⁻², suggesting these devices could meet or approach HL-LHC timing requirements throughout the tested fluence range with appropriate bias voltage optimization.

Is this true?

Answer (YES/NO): NO